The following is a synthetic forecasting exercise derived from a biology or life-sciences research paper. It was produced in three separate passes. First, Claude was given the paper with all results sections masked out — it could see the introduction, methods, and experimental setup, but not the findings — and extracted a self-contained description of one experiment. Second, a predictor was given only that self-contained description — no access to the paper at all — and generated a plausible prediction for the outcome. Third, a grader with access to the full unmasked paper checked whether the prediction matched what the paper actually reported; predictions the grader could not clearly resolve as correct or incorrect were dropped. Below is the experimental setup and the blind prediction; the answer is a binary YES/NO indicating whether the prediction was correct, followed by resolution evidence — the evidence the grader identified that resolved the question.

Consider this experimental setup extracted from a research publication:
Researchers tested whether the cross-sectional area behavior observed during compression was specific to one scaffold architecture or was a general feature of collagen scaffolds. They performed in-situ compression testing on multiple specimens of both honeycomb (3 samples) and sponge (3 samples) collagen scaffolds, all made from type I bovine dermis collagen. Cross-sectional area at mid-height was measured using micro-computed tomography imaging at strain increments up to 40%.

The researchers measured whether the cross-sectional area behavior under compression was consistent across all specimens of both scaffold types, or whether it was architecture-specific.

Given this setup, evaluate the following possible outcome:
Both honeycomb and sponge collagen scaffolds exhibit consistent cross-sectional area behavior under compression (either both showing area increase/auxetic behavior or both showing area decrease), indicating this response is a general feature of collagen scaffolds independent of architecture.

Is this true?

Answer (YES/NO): YES